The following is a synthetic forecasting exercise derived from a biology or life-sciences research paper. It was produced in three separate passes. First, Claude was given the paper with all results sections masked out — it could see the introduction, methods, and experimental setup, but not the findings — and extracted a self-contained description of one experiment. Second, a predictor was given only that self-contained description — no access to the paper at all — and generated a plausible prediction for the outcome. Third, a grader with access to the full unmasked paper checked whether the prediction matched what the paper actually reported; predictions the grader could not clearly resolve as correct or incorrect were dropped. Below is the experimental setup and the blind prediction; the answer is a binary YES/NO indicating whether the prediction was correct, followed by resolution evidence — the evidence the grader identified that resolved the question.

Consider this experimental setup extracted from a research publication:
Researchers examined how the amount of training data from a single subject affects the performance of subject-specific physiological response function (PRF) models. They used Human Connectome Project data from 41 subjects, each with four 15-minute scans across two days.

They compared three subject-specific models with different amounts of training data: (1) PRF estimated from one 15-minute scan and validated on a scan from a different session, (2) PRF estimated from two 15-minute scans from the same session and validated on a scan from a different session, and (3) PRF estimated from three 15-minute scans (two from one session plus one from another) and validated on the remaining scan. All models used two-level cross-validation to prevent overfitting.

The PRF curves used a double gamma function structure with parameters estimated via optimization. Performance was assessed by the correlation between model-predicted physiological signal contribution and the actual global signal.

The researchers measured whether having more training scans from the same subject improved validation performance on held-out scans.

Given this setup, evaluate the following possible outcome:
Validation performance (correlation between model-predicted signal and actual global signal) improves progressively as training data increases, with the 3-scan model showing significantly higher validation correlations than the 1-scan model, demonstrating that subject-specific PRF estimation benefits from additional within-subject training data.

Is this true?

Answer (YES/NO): NO